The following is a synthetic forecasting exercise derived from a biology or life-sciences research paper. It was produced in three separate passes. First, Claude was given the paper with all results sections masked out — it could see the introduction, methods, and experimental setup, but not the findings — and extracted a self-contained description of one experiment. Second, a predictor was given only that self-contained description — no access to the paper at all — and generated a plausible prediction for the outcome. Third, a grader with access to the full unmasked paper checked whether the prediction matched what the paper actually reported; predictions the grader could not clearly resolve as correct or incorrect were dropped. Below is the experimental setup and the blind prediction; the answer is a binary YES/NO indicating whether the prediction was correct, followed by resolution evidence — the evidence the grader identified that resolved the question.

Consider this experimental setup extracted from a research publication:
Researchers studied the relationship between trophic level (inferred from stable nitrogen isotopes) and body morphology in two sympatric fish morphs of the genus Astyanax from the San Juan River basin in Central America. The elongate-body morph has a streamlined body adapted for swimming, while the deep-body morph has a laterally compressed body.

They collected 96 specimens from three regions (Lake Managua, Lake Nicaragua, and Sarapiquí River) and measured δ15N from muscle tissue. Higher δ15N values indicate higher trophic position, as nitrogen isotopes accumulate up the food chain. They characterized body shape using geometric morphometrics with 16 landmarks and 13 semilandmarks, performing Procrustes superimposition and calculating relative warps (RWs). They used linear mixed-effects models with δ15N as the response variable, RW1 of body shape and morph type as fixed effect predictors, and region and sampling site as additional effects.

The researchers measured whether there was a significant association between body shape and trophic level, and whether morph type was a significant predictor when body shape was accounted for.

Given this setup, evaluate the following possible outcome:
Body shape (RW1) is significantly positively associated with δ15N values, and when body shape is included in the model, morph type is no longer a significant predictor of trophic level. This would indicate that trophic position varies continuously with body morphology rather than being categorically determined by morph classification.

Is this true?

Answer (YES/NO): NO